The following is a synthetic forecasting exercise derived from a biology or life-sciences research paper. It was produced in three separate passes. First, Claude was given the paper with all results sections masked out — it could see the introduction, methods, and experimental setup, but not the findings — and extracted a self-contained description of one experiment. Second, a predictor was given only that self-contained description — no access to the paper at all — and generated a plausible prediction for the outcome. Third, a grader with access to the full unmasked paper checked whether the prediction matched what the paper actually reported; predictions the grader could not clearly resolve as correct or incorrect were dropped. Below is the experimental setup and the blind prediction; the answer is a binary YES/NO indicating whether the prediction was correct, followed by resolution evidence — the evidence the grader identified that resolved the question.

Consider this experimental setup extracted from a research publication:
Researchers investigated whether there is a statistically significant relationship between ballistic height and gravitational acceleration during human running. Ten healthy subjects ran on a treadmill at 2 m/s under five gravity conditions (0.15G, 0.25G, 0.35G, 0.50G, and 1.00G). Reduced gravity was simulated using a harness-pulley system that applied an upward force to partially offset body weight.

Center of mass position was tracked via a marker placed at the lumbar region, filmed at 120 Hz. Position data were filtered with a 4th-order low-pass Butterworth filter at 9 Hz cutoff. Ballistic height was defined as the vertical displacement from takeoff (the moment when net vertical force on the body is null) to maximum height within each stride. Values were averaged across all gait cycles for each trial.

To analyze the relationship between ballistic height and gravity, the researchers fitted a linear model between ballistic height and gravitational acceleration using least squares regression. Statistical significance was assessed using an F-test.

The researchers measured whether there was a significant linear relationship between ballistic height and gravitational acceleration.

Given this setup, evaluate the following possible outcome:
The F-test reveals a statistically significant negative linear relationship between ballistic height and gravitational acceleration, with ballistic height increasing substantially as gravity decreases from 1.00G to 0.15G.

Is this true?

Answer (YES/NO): NO